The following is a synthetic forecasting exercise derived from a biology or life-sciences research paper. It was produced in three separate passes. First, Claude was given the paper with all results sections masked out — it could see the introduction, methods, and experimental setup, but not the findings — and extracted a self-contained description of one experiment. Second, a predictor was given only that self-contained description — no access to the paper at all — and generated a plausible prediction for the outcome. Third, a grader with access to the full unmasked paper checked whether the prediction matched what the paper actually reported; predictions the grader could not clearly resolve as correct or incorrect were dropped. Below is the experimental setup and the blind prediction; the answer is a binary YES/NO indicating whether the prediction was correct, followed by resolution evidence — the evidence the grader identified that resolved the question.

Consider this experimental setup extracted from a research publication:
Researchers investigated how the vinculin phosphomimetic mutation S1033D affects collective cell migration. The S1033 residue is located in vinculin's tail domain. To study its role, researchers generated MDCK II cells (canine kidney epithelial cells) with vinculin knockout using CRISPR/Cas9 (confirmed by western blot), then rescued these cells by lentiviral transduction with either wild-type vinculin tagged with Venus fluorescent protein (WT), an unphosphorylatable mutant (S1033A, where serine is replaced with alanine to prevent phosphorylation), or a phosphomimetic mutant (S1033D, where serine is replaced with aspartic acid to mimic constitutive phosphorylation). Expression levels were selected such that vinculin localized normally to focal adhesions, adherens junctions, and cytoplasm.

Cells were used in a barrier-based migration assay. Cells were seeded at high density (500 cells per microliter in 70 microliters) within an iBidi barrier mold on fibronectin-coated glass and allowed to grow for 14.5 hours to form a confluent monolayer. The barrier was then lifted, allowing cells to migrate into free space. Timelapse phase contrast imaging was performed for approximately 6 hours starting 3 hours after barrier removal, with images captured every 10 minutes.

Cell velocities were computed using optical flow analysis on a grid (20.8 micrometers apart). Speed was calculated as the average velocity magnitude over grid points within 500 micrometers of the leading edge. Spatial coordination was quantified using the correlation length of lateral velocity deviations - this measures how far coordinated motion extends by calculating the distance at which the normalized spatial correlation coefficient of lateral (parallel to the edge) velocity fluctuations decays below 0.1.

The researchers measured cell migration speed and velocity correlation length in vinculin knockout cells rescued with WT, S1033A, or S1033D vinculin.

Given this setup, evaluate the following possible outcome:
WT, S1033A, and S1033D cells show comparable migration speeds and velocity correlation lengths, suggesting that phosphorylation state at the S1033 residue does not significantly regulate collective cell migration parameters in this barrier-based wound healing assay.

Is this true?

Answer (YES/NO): NO